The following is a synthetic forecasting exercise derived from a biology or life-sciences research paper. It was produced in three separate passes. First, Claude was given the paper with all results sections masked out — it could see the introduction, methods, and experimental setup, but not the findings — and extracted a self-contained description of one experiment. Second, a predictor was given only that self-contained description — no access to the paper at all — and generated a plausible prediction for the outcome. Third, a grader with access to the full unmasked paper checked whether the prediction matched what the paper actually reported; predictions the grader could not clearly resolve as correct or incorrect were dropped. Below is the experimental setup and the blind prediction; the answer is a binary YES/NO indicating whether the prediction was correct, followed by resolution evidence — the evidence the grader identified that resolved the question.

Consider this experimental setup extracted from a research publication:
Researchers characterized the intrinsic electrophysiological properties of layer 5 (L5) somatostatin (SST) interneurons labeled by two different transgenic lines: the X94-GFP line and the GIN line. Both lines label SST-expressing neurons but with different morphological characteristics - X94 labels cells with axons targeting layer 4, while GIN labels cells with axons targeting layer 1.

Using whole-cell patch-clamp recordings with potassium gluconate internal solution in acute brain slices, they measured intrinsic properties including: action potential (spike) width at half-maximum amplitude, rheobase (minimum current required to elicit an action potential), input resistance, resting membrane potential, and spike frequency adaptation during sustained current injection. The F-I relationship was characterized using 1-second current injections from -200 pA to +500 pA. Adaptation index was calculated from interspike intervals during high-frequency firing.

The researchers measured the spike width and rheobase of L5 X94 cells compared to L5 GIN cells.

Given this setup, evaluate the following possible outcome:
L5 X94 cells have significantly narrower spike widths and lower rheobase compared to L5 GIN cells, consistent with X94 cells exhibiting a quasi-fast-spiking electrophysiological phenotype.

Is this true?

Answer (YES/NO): NO